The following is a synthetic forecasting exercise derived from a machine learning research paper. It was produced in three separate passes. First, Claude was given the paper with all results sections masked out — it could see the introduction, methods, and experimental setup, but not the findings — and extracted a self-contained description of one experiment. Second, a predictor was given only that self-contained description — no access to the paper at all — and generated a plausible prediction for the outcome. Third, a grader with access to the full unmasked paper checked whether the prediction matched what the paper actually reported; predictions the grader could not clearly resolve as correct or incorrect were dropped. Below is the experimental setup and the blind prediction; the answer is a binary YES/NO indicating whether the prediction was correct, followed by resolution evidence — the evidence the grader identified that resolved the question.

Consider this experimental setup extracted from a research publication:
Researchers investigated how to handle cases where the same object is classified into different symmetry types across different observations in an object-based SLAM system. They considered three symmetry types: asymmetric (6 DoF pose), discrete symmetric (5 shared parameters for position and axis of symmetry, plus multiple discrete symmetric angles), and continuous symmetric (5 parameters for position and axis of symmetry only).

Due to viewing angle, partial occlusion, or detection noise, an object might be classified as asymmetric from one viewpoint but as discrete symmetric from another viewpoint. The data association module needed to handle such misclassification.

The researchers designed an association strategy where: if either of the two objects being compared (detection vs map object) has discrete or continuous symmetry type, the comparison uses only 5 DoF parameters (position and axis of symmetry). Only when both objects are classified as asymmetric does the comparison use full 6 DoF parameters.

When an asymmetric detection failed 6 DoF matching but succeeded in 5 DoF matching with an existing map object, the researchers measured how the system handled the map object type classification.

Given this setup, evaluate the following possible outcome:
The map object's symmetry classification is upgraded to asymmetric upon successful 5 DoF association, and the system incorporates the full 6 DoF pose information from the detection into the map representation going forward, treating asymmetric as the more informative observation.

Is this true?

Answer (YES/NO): NO